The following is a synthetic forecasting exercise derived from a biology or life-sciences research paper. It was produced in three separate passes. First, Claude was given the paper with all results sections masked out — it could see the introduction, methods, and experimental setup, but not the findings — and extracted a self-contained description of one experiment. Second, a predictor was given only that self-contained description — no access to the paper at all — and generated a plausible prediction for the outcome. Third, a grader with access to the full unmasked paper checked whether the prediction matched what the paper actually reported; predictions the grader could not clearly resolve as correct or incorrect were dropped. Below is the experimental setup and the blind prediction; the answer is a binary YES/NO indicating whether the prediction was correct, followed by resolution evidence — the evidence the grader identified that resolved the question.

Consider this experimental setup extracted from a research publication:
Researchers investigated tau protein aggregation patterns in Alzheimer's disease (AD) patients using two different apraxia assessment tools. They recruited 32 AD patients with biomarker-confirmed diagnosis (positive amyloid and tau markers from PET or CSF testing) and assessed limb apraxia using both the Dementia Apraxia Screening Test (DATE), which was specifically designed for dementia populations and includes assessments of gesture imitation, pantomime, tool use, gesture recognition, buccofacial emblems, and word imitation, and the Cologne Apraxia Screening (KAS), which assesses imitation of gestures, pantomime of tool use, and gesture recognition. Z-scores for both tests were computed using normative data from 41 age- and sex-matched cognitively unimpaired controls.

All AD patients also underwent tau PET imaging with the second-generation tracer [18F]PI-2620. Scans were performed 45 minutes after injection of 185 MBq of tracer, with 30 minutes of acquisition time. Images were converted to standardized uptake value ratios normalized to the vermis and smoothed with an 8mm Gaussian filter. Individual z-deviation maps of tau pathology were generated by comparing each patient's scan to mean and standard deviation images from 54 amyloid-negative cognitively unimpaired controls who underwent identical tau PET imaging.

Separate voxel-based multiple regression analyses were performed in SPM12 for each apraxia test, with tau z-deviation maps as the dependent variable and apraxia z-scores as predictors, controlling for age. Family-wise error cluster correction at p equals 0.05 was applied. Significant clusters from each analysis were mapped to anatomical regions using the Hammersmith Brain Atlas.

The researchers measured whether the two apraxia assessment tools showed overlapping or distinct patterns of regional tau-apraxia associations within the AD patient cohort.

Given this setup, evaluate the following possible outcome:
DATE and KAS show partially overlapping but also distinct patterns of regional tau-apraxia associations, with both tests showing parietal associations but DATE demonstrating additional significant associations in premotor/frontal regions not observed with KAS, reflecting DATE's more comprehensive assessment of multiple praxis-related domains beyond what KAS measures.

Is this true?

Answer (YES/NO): YES